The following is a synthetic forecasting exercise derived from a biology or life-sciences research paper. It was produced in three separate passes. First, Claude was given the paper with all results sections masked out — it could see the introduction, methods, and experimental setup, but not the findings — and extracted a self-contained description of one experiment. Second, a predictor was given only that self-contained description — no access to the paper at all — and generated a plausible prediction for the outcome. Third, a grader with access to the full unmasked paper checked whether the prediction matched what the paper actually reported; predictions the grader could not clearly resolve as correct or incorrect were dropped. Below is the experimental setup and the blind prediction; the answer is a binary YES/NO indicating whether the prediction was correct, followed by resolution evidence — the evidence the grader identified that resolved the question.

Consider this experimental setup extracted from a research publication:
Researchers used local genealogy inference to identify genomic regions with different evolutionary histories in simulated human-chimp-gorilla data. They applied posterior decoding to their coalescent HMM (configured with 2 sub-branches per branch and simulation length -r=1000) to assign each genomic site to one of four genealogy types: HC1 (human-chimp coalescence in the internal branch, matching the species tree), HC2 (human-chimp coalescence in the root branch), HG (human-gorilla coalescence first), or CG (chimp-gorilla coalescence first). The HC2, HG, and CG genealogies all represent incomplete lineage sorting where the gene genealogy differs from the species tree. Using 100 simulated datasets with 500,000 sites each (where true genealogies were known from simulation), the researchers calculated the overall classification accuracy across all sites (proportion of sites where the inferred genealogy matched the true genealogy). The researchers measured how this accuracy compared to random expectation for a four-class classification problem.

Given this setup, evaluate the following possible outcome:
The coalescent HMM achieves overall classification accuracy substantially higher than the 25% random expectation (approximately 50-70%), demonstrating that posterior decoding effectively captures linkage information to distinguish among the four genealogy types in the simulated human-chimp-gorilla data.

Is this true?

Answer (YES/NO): YES